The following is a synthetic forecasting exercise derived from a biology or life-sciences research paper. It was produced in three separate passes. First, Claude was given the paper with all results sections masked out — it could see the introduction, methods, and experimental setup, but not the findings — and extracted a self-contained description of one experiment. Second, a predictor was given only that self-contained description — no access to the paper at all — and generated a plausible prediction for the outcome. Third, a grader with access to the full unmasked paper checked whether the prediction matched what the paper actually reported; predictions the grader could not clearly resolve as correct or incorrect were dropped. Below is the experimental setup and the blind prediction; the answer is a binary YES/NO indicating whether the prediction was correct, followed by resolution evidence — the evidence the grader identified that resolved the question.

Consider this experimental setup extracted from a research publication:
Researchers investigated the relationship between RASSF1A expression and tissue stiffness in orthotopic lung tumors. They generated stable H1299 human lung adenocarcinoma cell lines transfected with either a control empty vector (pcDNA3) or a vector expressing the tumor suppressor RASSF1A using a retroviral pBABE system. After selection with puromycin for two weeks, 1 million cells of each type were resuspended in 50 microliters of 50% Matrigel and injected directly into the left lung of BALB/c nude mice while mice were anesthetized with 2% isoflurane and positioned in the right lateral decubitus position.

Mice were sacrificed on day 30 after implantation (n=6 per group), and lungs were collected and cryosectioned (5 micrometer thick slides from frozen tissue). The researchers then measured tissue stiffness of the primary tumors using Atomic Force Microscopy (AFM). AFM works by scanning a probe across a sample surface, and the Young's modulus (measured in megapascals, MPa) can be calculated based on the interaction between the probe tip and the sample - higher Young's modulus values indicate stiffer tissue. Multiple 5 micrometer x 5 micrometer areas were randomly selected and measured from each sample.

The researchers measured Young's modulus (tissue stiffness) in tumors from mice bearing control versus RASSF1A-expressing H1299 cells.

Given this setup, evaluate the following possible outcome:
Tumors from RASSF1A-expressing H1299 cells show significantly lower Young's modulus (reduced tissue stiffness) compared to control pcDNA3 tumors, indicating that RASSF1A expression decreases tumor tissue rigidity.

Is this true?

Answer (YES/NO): YES